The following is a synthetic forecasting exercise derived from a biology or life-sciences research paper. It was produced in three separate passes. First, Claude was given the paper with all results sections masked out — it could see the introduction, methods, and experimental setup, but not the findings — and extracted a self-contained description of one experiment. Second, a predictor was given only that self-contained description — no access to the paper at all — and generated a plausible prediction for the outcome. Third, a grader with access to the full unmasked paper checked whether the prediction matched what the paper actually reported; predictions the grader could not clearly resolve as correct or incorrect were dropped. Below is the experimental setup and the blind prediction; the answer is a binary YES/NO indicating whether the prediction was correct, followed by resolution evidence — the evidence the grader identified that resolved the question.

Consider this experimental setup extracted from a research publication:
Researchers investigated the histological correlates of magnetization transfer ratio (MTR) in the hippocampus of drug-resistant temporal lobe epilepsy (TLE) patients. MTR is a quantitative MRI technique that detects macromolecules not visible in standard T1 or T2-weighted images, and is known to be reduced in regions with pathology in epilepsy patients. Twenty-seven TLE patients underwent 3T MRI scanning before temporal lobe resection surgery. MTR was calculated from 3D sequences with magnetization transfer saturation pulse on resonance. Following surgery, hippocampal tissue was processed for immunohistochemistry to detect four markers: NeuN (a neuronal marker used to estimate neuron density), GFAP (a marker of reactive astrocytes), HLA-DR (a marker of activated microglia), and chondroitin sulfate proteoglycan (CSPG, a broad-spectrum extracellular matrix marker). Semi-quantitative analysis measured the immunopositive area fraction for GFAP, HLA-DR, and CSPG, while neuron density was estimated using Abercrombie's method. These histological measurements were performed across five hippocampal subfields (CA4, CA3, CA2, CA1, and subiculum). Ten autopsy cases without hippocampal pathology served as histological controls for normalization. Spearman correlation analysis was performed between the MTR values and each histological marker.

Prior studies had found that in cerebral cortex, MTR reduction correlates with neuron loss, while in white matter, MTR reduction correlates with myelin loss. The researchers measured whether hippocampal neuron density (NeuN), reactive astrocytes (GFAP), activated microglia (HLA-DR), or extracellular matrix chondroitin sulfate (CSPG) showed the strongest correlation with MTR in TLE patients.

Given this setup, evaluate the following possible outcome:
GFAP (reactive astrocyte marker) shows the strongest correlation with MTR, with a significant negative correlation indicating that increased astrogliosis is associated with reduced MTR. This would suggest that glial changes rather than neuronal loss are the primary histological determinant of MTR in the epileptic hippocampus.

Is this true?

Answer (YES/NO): NO